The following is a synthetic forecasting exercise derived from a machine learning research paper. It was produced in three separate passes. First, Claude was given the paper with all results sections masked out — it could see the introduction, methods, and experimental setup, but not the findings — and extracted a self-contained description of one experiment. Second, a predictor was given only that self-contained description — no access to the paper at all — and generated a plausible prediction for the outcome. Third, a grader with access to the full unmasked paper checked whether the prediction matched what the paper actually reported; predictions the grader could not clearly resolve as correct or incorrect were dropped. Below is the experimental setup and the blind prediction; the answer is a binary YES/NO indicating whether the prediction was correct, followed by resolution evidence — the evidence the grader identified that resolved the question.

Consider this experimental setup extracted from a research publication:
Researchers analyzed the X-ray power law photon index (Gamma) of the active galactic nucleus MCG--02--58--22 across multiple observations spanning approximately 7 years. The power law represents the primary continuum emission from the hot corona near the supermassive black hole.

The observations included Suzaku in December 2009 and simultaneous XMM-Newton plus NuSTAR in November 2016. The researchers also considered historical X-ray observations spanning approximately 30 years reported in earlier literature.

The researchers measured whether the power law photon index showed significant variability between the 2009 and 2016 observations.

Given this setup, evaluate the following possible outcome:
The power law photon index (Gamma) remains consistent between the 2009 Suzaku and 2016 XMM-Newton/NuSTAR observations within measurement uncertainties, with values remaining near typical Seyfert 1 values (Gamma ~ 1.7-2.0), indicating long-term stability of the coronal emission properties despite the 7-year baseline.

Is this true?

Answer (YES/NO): YES